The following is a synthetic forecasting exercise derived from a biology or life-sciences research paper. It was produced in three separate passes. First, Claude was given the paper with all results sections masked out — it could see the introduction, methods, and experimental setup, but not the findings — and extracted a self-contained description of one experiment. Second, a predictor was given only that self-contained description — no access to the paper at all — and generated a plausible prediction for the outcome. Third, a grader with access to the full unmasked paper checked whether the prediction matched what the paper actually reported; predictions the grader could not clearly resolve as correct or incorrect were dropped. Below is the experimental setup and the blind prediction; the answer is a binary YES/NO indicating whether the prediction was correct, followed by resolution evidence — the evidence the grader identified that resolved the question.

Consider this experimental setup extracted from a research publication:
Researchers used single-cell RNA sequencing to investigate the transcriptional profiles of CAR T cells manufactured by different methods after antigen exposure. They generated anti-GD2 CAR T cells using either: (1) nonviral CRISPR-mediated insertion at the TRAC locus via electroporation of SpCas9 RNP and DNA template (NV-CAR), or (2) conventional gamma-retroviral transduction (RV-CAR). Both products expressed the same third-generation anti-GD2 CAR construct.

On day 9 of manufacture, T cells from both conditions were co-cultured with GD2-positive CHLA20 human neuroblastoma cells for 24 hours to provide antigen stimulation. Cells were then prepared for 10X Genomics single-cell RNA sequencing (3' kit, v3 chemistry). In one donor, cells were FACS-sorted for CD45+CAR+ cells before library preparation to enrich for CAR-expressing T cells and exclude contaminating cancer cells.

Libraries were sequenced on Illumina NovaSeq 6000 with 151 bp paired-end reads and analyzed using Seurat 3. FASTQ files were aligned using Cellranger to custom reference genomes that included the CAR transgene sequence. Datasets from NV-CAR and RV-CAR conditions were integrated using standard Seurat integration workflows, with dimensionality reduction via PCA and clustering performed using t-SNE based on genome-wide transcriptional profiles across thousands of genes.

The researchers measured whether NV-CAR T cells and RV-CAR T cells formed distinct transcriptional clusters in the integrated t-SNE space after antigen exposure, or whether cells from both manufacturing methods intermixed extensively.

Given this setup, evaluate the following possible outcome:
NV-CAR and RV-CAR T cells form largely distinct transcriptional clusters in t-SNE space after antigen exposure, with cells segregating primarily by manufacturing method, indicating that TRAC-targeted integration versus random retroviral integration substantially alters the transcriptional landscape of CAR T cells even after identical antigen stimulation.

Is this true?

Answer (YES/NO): NO